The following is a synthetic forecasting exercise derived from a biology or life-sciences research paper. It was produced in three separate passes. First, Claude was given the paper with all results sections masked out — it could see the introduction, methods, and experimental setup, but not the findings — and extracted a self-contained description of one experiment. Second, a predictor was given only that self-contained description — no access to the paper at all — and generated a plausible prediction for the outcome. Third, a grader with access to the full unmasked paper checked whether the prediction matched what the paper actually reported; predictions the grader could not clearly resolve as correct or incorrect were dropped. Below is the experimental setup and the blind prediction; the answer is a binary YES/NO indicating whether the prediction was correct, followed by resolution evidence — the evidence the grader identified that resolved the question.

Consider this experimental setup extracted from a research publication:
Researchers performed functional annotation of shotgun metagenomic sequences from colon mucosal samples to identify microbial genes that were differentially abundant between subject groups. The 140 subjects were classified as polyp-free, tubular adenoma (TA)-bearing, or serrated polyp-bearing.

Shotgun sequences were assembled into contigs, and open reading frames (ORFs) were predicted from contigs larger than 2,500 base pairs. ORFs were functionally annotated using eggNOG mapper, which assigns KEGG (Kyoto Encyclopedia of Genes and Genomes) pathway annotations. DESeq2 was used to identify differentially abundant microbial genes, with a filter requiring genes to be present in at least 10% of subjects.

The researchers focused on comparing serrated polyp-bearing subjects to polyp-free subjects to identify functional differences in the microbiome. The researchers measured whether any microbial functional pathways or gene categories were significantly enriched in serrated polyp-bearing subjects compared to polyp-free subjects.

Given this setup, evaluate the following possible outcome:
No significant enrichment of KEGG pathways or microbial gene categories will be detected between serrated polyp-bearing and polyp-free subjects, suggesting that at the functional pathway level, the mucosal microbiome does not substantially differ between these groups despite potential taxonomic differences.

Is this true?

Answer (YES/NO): NO